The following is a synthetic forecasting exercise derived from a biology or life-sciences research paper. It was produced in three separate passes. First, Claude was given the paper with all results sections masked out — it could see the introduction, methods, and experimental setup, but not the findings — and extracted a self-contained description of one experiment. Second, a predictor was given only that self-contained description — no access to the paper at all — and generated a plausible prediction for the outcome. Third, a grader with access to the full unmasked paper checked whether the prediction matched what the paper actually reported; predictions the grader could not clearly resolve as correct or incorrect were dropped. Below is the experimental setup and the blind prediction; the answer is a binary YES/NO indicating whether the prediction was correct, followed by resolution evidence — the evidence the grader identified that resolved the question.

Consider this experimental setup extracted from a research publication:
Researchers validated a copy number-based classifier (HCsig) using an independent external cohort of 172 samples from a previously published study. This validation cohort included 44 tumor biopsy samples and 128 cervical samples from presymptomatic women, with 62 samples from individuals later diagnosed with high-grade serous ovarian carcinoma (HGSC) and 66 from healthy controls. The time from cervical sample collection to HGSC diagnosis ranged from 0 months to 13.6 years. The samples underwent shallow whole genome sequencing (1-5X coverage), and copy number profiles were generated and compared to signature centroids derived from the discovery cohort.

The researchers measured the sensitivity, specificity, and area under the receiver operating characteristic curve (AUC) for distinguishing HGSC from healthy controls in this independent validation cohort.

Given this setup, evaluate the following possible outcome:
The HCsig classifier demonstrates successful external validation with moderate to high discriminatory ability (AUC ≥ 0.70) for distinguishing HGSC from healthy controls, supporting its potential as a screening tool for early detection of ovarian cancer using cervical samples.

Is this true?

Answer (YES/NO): YES